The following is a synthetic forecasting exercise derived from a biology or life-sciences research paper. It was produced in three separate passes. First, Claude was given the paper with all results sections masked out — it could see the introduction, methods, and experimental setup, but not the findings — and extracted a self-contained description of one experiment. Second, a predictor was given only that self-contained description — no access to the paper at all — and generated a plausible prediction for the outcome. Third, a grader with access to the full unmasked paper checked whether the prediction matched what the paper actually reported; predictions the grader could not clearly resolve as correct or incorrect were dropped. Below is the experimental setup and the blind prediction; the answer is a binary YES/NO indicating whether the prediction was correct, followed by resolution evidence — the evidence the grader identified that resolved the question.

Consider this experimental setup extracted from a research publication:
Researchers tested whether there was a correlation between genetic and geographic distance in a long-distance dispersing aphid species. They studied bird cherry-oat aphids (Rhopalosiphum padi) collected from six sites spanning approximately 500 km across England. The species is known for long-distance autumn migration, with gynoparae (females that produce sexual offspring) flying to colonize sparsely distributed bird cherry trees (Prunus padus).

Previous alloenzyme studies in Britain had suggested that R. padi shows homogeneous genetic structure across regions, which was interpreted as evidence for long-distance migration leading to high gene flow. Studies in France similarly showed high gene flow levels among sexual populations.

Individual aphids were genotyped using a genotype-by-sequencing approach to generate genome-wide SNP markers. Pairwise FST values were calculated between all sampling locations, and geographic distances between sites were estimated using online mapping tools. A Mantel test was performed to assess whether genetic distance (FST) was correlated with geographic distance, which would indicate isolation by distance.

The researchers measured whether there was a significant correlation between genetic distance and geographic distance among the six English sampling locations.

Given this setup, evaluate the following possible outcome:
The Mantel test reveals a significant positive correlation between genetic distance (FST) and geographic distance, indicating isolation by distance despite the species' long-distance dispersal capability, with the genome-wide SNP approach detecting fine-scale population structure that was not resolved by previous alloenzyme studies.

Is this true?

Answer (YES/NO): NO